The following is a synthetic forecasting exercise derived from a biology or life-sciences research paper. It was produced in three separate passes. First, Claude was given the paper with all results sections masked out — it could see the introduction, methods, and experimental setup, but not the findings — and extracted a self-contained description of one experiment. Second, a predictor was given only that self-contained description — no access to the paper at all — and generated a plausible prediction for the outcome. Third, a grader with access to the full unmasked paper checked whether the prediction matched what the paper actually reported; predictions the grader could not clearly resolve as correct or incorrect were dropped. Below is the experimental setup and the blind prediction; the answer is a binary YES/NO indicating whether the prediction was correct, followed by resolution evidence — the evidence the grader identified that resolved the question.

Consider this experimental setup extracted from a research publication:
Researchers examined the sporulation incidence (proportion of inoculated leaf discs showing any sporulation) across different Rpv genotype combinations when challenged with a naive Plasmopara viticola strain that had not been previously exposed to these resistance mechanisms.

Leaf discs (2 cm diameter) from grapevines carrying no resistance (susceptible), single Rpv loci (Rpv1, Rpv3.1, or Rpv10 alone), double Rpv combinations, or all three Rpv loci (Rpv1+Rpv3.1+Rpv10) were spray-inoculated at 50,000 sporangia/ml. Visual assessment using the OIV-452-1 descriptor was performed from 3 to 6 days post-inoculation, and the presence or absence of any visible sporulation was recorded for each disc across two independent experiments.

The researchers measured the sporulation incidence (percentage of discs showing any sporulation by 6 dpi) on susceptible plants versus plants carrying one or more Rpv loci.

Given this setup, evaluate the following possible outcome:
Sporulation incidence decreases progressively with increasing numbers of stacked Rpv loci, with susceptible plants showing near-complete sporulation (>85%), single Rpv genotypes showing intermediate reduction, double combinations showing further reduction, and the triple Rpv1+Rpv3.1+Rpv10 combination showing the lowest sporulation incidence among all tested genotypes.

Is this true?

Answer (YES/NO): NO